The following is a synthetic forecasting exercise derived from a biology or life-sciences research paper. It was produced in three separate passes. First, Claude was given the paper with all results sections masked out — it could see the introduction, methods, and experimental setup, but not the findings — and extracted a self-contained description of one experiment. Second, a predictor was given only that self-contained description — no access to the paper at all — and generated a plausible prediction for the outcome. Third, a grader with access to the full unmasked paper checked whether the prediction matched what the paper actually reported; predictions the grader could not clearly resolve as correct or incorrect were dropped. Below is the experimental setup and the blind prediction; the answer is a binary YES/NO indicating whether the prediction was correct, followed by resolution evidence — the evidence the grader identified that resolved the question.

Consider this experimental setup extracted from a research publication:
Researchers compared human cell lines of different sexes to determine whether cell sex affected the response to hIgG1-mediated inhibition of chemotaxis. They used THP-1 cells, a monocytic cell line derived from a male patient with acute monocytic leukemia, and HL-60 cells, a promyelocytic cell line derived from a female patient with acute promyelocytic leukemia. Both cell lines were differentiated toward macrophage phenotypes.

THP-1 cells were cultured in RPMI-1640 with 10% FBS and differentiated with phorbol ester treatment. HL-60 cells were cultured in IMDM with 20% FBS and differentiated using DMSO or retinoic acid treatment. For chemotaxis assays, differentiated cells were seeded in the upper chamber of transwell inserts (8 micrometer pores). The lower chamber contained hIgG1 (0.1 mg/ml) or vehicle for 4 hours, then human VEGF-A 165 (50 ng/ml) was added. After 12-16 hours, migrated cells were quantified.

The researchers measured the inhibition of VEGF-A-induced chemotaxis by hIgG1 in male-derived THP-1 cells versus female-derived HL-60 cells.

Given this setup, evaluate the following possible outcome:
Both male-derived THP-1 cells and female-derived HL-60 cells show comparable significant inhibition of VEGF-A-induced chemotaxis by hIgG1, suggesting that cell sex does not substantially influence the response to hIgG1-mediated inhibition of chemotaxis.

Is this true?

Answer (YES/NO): NO